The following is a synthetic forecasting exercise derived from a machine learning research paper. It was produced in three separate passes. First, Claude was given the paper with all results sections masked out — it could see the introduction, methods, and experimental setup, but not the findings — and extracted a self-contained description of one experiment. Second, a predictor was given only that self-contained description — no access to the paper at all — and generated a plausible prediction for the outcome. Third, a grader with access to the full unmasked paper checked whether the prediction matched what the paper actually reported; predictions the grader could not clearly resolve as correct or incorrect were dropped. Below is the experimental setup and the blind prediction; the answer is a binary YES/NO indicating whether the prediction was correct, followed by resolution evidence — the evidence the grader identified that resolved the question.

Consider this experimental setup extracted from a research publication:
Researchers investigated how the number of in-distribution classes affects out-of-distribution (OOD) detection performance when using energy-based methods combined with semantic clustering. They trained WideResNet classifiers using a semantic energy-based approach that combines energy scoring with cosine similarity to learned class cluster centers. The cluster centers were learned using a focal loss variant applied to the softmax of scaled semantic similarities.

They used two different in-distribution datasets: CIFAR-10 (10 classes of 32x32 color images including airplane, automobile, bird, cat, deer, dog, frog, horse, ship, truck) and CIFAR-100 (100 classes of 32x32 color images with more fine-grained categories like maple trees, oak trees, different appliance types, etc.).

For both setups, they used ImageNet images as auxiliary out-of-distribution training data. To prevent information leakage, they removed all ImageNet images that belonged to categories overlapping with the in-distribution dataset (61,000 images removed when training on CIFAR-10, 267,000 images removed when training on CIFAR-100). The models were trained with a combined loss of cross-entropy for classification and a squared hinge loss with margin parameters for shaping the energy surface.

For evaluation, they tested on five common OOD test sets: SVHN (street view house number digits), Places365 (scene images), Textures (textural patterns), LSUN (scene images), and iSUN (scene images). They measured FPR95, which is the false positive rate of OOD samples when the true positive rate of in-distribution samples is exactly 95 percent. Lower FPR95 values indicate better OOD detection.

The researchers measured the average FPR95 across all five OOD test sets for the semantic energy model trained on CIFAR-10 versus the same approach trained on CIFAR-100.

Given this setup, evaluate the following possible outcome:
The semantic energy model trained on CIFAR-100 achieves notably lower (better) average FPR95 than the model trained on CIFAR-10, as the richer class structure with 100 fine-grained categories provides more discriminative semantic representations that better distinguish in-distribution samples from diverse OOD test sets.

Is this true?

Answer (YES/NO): NO